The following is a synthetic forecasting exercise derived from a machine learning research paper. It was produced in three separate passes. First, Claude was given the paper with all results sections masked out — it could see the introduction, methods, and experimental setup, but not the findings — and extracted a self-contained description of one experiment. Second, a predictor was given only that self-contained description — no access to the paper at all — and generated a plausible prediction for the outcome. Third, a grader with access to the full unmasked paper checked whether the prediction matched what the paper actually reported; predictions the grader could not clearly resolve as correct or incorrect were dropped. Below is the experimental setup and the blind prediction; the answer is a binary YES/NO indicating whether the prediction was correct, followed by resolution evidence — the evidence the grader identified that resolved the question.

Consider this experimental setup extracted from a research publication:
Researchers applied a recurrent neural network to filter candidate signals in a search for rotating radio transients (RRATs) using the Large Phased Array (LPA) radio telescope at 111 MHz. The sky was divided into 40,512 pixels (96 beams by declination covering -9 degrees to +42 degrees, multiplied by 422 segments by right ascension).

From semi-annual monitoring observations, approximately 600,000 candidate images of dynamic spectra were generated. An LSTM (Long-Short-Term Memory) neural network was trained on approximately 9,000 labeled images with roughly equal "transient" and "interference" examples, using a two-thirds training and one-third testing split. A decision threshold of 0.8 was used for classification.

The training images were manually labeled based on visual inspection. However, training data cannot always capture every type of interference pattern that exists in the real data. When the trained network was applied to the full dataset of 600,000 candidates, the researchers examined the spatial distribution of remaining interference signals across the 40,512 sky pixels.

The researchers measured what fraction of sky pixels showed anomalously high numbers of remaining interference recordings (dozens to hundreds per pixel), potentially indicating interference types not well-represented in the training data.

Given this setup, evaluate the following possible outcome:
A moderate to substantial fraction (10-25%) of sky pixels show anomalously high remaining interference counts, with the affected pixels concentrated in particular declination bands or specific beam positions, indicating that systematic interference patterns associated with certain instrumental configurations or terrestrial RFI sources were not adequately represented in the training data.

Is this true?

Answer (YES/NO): NO